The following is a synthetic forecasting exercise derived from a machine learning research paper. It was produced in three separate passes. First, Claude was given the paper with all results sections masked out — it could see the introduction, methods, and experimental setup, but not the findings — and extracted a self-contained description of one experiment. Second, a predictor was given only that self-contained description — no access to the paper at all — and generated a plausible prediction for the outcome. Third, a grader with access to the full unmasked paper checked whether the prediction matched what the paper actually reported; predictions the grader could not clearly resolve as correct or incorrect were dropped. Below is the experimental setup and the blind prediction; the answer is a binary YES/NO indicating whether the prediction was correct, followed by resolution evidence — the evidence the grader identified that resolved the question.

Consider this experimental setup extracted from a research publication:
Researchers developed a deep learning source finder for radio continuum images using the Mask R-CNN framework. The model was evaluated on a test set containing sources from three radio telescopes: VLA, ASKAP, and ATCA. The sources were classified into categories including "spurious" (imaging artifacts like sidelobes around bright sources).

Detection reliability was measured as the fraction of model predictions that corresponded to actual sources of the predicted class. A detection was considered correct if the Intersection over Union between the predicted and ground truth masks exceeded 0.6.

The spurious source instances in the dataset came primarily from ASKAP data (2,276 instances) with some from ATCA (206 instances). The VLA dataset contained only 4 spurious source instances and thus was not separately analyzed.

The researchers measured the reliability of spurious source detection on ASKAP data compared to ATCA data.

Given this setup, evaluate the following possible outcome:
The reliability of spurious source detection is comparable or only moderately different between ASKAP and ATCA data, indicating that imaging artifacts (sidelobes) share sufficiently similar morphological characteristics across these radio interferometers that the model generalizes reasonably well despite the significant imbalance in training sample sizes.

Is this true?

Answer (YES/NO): NO